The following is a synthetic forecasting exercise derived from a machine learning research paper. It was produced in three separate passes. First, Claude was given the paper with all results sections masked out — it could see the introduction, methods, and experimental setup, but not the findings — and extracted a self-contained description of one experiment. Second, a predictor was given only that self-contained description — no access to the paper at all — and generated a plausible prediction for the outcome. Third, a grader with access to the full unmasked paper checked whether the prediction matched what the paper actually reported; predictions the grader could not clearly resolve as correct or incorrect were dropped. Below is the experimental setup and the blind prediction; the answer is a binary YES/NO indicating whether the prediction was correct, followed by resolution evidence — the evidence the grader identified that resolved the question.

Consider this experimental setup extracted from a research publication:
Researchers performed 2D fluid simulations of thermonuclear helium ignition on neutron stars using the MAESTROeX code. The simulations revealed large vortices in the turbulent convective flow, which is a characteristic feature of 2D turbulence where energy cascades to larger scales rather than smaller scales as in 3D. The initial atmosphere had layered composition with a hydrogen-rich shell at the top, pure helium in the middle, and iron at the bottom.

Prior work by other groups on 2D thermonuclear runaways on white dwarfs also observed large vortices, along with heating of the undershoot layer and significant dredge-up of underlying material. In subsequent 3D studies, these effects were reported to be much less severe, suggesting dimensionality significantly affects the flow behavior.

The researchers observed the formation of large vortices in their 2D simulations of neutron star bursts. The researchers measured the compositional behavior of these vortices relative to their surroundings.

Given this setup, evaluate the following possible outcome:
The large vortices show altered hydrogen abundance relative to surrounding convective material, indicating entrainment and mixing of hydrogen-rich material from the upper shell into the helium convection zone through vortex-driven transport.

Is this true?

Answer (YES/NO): YES